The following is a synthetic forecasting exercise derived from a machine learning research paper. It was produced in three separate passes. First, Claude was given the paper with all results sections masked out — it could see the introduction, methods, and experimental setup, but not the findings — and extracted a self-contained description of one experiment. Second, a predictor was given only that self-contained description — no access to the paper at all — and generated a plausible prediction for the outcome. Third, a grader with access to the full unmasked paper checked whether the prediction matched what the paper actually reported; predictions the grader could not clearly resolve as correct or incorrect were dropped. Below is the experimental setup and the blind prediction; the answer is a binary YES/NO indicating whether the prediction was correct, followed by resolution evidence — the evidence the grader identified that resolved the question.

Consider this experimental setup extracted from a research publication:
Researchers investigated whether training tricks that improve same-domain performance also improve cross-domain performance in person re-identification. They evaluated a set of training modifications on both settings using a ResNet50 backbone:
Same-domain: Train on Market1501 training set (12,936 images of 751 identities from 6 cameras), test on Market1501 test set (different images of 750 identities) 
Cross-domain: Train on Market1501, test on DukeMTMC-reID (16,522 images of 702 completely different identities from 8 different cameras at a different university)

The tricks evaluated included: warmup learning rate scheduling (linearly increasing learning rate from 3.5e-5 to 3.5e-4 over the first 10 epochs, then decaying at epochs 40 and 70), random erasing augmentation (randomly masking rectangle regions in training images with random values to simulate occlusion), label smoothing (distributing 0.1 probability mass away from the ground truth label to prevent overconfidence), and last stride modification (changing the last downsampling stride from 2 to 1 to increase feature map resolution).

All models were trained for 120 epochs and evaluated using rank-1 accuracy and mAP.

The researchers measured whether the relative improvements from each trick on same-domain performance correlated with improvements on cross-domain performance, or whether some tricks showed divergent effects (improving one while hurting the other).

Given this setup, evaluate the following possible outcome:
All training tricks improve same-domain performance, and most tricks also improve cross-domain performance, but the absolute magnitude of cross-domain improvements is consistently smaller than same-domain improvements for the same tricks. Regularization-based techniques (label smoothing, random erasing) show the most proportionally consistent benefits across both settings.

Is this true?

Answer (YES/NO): NO